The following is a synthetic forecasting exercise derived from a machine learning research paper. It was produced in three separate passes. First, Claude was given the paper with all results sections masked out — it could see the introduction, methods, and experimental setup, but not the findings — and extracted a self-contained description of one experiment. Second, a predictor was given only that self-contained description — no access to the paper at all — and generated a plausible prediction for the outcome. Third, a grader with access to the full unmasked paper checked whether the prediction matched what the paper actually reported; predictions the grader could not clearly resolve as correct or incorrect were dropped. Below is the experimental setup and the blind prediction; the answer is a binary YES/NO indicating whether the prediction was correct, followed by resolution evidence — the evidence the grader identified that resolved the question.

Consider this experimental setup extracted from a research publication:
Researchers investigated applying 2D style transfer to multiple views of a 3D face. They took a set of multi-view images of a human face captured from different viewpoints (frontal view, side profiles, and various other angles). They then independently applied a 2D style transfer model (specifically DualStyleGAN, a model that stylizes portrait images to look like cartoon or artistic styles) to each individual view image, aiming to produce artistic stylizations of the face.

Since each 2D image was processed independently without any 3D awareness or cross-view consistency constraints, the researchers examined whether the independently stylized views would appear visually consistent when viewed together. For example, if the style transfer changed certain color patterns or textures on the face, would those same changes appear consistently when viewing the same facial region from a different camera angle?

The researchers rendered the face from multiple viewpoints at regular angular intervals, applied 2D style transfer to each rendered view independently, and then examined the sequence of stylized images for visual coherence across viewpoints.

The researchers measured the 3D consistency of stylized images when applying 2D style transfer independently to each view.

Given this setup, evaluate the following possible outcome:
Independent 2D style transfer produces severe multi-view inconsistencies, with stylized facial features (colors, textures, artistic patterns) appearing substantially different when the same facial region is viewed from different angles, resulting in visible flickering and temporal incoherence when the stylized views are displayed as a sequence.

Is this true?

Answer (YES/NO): YES